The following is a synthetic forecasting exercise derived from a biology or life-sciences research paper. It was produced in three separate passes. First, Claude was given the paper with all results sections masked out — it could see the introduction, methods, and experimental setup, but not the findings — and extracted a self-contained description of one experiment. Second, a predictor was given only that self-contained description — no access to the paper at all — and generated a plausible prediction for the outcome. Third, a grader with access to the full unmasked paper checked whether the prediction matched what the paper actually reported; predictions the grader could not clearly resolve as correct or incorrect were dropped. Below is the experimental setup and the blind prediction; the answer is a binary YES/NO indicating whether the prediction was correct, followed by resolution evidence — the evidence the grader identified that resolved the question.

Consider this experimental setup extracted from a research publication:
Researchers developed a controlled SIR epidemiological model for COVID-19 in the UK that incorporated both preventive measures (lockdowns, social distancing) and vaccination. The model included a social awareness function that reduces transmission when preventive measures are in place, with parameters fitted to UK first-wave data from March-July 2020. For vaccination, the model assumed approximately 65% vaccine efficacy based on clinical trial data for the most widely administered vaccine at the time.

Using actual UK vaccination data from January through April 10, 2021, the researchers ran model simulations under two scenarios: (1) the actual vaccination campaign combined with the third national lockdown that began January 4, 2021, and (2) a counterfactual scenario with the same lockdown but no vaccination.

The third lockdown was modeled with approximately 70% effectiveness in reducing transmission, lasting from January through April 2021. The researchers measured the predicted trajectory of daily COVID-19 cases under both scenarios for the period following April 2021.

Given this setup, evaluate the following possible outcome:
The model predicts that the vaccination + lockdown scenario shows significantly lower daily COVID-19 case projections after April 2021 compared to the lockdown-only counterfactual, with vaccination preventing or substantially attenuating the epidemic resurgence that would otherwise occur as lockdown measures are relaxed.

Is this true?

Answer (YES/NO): YES